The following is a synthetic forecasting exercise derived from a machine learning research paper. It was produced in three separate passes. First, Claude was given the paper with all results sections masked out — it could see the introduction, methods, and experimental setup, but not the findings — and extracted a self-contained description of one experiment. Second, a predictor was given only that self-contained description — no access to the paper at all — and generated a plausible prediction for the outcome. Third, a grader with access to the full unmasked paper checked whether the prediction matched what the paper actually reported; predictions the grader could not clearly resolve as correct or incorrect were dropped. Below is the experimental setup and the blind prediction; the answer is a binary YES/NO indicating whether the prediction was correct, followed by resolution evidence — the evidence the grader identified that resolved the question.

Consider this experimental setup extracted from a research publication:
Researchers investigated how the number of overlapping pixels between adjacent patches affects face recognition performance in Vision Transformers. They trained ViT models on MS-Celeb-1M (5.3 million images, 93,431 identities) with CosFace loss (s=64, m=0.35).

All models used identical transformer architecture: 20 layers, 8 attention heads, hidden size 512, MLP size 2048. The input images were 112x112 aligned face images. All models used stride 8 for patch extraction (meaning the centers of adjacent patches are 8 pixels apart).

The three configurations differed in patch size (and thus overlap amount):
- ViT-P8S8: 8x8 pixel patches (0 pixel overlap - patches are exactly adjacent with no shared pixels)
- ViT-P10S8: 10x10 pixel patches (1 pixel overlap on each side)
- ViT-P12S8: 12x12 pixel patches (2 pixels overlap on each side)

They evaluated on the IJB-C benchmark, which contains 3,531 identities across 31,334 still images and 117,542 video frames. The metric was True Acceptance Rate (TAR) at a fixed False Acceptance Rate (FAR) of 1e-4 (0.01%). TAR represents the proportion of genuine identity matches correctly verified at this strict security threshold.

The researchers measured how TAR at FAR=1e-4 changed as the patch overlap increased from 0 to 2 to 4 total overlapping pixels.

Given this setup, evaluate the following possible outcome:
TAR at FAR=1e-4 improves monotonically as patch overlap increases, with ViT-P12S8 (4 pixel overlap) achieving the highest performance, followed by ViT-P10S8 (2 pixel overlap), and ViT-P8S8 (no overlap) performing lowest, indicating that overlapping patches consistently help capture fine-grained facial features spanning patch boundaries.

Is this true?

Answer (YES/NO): YES